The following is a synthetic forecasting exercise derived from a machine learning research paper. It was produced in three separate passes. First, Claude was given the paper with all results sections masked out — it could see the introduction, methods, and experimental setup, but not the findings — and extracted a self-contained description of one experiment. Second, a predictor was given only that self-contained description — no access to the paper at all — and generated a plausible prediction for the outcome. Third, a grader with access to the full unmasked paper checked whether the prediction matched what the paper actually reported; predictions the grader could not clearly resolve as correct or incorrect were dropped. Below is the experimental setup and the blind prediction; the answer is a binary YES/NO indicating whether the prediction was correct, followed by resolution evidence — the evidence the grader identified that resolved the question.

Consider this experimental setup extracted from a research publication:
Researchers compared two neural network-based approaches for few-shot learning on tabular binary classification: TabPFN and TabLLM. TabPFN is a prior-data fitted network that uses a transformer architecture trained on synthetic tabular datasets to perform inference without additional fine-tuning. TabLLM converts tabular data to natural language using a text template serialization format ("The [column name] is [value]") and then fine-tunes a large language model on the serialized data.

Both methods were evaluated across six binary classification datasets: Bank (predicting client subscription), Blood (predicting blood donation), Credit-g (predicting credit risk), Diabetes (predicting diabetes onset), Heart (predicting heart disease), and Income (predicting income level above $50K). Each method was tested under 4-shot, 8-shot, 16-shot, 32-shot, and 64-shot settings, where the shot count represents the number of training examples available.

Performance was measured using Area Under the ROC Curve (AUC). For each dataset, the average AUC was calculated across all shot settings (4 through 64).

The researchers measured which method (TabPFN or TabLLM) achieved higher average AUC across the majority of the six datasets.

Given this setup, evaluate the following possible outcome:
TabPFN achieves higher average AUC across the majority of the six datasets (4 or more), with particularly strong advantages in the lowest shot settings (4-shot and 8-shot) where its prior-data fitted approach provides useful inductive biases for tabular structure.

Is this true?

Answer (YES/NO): NO